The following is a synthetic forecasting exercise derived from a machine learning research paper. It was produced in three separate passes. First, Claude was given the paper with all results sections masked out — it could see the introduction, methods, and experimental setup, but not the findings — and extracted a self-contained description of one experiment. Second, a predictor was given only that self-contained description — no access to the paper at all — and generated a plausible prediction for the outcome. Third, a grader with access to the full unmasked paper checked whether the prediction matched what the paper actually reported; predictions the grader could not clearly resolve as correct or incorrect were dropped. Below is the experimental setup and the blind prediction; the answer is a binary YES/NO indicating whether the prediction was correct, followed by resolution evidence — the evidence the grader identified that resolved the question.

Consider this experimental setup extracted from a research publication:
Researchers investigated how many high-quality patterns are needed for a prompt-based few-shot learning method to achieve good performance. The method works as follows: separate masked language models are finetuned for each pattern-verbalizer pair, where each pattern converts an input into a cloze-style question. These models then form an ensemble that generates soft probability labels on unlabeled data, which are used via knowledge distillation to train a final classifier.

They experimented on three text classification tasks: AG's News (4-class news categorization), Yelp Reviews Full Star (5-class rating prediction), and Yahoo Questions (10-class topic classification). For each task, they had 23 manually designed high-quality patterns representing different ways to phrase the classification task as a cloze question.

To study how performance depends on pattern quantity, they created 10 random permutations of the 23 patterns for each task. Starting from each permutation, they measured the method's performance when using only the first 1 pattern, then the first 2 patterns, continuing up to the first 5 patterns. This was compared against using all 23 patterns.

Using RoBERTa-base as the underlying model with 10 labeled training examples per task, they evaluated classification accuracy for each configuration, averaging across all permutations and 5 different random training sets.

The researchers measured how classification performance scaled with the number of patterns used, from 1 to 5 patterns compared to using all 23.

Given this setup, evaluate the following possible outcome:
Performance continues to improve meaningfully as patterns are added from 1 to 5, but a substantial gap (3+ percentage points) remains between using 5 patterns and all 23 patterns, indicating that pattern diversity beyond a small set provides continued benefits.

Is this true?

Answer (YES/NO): NO